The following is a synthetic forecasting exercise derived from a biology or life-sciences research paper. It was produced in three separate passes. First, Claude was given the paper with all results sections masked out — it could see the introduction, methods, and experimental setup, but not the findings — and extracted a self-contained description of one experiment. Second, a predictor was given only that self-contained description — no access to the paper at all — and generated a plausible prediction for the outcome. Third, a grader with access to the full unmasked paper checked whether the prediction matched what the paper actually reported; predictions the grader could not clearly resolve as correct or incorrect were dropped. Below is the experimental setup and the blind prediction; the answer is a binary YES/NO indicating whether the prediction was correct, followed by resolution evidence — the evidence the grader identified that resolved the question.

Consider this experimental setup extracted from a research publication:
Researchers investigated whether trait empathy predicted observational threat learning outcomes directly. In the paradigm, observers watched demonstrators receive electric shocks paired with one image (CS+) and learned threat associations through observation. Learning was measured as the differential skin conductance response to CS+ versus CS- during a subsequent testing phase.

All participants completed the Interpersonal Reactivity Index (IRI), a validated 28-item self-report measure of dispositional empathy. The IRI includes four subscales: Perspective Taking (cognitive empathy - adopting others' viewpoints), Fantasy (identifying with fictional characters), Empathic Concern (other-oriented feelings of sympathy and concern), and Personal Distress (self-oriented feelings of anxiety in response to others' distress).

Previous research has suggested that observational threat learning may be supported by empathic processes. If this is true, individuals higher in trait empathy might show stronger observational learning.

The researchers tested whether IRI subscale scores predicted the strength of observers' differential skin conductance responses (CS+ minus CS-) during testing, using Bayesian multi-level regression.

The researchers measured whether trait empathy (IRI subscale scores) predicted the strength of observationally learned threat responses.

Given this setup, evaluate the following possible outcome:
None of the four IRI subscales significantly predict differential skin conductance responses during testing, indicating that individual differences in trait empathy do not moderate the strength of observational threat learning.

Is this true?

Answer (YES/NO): YES